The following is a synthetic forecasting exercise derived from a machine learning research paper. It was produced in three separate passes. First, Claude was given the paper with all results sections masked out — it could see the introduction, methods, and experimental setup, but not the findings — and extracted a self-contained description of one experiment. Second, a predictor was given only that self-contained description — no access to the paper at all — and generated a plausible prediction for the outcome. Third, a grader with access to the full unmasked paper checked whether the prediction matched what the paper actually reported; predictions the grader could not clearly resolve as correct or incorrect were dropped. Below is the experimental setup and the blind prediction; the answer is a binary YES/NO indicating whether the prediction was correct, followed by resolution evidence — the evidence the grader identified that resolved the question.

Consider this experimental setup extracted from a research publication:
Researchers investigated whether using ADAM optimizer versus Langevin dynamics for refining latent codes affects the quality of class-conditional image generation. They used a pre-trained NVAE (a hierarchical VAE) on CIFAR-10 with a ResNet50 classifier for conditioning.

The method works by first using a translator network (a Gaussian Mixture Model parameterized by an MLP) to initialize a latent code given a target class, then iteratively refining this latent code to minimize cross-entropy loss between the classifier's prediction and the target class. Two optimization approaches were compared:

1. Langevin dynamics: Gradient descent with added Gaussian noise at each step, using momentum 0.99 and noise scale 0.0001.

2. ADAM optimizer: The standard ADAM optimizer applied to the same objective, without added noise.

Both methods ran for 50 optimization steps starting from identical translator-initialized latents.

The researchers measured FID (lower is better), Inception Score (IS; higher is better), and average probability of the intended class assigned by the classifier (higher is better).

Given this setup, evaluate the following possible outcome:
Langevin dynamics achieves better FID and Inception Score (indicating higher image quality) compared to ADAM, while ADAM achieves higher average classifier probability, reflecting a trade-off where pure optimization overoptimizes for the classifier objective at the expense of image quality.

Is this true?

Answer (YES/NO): NO